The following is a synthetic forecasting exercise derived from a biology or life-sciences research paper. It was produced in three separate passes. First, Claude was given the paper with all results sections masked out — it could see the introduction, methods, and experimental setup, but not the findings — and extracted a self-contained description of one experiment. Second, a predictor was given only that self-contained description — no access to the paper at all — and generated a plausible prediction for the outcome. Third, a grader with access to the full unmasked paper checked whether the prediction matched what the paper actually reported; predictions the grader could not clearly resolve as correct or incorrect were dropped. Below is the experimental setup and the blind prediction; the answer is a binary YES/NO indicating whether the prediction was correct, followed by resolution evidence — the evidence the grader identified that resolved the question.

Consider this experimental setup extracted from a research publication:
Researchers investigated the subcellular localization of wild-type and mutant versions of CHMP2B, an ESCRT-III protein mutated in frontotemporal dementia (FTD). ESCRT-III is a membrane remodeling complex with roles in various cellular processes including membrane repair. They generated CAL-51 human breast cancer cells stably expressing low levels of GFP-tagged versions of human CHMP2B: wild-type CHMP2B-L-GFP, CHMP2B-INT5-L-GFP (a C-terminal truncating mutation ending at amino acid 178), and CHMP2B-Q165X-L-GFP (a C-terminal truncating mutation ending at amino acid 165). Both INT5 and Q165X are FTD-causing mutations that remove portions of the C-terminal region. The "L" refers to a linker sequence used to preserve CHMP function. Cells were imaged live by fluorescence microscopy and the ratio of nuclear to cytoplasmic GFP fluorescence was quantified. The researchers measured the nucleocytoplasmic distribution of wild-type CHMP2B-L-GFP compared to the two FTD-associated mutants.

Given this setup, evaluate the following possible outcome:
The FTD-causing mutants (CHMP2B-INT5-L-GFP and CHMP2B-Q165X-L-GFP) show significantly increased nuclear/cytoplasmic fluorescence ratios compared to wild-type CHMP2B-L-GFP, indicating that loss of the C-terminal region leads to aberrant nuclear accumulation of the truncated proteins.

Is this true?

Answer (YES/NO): YES